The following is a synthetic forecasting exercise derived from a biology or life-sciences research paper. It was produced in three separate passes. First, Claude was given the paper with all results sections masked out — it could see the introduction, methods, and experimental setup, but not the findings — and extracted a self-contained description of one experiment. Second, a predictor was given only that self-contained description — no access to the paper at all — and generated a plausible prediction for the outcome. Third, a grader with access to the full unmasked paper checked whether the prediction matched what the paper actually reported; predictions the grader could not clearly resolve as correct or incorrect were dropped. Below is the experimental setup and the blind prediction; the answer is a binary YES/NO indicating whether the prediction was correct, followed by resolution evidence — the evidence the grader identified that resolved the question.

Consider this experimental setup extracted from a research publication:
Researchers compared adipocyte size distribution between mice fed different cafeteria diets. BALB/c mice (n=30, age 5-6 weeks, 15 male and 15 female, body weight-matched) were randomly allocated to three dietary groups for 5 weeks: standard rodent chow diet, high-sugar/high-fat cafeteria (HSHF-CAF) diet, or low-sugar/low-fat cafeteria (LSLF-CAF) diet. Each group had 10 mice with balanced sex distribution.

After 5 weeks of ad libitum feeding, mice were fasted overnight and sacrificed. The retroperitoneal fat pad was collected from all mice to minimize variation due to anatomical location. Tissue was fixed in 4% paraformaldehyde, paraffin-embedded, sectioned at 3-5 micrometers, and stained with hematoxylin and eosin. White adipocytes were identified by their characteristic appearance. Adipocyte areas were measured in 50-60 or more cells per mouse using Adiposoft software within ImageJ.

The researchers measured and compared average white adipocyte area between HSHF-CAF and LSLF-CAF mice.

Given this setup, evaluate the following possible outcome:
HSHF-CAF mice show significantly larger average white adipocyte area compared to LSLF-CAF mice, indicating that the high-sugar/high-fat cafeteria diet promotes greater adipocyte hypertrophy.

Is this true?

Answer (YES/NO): NO